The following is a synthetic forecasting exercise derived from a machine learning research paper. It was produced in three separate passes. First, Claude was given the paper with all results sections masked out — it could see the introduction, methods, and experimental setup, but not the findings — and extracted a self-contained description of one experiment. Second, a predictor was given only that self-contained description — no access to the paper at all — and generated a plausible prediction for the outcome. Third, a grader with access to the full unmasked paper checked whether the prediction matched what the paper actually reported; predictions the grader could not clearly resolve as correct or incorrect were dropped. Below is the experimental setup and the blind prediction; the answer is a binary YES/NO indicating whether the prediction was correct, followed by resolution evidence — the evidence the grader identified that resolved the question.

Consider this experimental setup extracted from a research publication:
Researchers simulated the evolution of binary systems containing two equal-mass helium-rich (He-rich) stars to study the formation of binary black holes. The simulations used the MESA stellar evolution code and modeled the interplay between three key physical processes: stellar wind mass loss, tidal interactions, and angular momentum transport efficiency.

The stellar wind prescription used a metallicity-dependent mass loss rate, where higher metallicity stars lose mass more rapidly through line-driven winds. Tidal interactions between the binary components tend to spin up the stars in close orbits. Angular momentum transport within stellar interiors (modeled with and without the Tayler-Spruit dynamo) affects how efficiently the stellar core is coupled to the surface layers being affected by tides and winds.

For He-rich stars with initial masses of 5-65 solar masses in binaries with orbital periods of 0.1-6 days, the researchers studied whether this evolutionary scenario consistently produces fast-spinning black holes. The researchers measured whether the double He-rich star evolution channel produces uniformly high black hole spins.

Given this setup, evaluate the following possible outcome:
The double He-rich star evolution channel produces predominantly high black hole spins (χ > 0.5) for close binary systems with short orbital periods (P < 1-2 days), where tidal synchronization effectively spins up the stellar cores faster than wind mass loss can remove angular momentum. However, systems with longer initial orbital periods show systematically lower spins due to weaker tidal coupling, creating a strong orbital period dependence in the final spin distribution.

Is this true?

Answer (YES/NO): NO